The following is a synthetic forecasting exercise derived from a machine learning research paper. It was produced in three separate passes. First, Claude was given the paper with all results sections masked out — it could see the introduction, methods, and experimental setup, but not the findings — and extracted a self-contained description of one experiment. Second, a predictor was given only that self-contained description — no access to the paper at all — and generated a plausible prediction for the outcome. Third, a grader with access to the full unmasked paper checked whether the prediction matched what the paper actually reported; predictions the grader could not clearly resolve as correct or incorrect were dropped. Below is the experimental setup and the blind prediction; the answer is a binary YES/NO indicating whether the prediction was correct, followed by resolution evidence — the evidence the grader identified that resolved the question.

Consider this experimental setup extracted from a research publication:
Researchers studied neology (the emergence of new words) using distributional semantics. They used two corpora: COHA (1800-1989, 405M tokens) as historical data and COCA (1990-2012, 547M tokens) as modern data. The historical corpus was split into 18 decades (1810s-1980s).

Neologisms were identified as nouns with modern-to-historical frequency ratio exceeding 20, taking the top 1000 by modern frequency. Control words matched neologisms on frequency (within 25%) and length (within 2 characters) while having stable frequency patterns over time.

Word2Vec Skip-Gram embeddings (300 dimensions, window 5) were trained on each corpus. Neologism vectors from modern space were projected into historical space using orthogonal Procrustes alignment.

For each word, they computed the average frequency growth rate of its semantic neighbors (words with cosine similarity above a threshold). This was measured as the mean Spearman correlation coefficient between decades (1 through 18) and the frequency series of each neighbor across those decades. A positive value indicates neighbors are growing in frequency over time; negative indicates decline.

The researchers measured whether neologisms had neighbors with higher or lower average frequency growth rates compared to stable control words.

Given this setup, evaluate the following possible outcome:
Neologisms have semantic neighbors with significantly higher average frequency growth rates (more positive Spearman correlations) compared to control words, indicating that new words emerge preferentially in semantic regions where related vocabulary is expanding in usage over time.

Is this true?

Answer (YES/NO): YES